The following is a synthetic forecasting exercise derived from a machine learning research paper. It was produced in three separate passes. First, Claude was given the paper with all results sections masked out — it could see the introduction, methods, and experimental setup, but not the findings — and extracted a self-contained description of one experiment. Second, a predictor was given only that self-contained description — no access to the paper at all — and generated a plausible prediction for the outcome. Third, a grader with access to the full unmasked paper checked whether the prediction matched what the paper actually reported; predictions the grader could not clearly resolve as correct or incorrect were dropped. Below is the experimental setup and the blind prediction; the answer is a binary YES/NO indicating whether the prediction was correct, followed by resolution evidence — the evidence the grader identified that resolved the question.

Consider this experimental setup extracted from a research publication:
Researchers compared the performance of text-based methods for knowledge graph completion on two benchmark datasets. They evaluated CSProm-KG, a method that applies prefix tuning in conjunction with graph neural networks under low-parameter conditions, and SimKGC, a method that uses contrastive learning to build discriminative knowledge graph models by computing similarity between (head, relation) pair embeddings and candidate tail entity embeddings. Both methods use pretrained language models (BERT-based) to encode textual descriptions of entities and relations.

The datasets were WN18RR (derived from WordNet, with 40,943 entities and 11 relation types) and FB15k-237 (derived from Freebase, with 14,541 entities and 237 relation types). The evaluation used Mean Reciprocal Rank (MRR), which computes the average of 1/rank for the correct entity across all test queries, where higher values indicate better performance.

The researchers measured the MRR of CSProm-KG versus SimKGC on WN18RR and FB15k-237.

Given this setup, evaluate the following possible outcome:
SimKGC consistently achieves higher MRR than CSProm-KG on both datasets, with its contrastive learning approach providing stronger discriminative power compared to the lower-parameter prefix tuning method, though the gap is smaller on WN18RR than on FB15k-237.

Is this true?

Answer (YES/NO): NO